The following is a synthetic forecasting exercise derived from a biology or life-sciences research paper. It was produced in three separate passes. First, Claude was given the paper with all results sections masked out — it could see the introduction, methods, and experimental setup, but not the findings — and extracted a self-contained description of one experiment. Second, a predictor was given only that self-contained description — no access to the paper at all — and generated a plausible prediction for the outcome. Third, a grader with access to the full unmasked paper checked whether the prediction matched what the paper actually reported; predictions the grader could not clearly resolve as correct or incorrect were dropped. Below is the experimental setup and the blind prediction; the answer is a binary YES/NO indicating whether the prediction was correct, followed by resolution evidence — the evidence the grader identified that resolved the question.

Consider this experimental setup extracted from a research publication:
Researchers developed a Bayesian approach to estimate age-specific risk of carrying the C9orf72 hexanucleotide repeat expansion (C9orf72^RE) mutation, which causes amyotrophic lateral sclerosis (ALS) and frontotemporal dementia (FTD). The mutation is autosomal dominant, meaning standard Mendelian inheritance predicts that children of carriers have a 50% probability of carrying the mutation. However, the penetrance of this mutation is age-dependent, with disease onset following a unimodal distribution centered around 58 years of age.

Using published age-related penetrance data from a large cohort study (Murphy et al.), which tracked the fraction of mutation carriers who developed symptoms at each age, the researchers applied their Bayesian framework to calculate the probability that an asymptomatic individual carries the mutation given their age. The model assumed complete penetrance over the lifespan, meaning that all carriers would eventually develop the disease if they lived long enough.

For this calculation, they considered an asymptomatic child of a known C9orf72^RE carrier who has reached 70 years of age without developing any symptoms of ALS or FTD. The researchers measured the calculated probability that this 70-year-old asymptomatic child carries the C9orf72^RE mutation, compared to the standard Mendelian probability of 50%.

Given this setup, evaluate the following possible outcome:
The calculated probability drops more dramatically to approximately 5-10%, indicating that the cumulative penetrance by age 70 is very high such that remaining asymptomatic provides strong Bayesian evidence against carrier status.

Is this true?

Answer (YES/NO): YES